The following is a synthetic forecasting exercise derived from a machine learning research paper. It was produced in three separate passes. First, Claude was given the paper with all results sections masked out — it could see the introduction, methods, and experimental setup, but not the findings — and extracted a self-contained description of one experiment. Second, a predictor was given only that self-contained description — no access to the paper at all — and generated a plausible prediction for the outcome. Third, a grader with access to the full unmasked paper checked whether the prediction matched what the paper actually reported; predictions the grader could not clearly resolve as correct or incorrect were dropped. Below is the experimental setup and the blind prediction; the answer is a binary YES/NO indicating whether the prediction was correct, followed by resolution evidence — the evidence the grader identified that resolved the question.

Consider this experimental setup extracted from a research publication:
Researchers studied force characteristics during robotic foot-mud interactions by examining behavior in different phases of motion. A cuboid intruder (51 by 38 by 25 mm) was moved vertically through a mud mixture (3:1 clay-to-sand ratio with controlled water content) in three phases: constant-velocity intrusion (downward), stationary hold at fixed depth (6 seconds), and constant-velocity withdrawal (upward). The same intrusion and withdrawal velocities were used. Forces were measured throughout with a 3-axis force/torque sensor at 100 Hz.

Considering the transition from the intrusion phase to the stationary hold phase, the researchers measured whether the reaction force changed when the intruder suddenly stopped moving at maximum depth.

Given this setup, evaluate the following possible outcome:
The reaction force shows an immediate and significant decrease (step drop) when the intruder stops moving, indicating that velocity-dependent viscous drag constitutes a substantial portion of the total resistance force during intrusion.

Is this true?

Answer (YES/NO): NO